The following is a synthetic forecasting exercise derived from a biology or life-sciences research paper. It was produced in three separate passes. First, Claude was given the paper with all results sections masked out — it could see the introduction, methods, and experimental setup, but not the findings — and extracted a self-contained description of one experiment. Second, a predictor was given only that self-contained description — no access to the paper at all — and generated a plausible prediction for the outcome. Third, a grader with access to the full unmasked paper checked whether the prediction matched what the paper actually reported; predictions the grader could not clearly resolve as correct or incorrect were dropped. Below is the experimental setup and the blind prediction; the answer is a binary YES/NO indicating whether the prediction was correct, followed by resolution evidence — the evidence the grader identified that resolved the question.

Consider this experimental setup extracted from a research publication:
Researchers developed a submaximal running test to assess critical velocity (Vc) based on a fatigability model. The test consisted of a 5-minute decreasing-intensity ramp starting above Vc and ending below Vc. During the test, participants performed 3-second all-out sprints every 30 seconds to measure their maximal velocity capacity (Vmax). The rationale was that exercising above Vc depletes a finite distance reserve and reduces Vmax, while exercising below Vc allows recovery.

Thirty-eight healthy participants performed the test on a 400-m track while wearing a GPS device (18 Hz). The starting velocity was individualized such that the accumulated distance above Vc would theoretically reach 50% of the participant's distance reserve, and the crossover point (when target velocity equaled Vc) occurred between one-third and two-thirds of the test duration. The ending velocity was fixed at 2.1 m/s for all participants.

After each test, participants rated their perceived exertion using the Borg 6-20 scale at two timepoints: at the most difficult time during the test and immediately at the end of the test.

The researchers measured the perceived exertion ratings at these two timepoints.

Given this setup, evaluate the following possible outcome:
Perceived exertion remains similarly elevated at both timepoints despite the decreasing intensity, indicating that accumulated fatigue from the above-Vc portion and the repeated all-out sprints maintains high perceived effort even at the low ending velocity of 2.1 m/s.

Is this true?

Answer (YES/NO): NO